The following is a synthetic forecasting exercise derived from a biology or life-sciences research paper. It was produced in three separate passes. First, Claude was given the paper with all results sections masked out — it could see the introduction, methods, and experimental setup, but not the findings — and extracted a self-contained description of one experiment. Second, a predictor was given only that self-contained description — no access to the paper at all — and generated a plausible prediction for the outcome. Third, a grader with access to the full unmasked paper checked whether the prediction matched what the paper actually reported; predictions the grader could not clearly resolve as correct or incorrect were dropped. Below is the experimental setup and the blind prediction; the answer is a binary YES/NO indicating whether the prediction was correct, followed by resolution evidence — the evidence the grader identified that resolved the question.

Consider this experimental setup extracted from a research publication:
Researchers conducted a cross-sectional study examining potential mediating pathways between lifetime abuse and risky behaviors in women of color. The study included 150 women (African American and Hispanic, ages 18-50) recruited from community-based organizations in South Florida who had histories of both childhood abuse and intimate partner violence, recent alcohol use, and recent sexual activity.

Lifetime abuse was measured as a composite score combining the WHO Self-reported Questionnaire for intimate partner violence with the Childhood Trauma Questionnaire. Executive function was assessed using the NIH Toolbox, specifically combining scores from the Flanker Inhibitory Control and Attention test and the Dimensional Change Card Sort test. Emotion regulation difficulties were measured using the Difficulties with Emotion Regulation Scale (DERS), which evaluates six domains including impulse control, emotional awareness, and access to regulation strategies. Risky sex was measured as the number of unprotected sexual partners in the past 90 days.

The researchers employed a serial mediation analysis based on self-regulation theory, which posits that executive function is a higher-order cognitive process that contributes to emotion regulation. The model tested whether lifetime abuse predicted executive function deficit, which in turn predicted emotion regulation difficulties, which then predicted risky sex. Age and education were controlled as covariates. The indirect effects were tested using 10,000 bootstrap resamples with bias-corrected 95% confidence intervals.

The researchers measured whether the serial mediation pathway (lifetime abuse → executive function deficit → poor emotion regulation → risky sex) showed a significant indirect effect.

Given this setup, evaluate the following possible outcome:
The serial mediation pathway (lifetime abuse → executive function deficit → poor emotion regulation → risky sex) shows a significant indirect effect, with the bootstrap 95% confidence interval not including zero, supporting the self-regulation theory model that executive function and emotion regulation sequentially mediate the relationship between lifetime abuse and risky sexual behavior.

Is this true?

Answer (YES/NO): NO